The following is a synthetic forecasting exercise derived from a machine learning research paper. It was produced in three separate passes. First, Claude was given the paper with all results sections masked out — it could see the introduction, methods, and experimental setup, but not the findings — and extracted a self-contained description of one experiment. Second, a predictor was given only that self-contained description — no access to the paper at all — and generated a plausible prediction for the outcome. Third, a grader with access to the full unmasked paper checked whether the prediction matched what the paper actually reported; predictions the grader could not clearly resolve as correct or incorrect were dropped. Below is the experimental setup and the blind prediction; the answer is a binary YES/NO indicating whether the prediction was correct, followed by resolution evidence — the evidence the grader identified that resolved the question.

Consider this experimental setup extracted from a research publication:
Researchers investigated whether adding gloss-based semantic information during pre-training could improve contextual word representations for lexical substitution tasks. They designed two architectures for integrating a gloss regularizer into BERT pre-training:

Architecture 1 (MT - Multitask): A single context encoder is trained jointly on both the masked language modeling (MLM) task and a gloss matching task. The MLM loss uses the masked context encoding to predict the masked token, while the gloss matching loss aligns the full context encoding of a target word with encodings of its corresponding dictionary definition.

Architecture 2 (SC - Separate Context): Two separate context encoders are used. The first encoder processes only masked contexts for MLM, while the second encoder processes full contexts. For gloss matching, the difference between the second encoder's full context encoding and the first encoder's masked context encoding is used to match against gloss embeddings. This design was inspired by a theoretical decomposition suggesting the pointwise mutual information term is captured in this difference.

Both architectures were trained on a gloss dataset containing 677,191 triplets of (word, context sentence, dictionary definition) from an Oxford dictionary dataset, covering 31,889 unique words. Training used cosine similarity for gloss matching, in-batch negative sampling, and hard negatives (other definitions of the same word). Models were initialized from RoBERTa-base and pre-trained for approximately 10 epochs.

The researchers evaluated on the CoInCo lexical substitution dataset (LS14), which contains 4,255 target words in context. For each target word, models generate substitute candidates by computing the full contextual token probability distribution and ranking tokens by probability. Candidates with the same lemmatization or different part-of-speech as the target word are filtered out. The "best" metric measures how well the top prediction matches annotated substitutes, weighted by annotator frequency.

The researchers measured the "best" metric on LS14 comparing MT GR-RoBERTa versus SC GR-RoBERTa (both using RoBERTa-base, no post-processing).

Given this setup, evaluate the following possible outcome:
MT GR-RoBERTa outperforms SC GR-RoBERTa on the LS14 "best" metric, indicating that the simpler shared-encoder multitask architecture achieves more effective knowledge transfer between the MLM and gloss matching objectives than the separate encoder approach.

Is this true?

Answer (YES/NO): NO